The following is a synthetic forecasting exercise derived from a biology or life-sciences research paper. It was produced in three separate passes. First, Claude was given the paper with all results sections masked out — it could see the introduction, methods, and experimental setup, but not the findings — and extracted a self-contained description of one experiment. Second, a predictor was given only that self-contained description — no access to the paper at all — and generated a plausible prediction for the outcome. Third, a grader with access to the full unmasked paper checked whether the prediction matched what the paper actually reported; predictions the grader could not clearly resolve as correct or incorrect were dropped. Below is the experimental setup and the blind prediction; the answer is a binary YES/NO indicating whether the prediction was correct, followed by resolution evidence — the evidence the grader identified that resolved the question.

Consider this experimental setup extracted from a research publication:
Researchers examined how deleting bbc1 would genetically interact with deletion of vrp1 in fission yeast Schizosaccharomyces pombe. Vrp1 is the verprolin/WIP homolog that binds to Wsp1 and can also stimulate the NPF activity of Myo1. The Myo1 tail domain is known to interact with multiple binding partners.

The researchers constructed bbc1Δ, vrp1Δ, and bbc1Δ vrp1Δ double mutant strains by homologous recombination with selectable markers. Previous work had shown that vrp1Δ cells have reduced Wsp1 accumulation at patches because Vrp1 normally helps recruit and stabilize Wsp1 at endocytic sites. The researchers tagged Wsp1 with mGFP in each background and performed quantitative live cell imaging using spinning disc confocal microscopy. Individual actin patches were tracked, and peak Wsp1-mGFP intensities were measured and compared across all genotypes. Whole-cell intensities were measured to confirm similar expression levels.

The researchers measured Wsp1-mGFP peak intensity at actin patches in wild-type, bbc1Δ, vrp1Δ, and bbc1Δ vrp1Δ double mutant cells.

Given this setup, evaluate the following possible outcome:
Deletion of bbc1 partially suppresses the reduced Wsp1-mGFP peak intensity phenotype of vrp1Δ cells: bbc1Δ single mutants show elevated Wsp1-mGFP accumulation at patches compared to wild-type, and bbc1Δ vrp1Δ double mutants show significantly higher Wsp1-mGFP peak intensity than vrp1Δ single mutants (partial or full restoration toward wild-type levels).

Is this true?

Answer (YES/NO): NO